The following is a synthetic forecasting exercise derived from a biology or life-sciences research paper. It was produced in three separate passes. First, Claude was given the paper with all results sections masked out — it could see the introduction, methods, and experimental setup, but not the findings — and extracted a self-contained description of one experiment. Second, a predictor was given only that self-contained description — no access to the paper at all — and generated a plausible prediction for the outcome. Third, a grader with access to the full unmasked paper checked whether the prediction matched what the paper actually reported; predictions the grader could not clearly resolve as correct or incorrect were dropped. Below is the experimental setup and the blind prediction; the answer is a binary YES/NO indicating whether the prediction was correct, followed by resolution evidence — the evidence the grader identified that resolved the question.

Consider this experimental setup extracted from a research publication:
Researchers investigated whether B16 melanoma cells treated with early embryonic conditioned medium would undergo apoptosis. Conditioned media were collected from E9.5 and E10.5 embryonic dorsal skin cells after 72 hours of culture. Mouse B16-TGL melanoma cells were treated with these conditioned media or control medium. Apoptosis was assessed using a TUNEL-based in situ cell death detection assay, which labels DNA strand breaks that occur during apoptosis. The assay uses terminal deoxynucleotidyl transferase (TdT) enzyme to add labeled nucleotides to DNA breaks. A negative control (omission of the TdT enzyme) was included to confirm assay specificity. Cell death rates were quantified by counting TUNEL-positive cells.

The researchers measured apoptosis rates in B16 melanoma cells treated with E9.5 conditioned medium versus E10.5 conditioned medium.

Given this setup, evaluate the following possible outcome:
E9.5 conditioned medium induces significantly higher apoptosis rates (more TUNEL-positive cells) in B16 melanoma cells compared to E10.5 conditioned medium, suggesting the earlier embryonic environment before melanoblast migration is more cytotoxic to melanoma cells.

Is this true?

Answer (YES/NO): YES